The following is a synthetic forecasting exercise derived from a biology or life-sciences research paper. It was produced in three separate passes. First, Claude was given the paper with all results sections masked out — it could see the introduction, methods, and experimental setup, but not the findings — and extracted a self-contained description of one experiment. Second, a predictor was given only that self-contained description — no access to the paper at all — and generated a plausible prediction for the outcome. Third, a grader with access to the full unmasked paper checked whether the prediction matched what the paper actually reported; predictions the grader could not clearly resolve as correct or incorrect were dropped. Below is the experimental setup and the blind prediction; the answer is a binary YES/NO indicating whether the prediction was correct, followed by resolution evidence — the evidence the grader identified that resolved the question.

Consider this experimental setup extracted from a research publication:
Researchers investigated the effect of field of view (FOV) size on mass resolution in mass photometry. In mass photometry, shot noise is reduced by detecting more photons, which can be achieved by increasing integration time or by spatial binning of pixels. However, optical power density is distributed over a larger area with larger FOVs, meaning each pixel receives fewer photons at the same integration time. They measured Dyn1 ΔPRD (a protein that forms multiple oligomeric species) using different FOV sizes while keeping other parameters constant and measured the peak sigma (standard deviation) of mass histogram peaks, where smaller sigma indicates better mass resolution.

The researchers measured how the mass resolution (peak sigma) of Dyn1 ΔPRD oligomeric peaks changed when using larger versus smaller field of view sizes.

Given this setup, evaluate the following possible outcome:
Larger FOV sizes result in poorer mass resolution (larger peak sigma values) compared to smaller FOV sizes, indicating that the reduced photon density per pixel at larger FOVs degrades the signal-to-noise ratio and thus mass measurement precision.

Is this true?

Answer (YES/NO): YES